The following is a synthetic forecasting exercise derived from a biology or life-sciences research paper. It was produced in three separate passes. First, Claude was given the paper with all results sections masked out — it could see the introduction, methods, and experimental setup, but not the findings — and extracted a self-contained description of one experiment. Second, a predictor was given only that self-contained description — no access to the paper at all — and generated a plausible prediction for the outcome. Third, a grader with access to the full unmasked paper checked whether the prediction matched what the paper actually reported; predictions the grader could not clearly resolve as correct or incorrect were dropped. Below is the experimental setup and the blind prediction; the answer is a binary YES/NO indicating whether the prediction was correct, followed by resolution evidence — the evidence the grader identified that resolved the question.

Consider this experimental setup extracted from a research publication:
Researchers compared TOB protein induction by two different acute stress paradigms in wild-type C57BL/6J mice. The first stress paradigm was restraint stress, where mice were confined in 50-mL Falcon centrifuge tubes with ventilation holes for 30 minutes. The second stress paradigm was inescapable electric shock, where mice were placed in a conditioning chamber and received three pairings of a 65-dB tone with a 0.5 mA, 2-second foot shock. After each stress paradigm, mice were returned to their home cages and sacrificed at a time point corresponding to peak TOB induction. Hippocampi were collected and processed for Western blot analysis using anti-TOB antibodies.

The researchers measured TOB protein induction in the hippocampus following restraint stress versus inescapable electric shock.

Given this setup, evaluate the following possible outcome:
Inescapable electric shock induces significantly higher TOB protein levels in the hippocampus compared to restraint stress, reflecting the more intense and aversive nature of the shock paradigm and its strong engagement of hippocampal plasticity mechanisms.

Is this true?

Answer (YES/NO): NO